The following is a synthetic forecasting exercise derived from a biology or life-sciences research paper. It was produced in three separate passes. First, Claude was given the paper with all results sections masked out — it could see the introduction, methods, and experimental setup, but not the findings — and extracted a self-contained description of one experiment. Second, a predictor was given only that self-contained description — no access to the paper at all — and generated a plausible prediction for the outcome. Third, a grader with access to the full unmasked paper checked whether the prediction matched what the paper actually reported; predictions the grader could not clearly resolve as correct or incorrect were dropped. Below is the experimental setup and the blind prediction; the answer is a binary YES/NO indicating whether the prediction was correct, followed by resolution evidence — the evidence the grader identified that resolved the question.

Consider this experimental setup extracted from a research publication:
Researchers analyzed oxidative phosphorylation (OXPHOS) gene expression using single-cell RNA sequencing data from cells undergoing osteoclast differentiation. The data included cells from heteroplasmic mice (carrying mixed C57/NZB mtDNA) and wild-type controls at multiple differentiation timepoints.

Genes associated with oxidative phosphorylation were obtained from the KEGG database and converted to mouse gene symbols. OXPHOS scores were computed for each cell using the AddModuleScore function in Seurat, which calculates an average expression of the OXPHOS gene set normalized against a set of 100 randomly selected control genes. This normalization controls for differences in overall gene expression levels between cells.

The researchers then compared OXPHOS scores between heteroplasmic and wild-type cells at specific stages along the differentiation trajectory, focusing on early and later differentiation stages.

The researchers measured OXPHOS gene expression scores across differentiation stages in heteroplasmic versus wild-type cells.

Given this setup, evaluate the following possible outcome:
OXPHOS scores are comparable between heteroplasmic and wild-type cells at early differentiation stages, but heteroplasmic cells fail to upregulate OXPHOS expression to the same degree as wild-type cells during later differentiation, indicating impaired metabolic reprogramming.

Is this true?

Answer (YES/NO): YES